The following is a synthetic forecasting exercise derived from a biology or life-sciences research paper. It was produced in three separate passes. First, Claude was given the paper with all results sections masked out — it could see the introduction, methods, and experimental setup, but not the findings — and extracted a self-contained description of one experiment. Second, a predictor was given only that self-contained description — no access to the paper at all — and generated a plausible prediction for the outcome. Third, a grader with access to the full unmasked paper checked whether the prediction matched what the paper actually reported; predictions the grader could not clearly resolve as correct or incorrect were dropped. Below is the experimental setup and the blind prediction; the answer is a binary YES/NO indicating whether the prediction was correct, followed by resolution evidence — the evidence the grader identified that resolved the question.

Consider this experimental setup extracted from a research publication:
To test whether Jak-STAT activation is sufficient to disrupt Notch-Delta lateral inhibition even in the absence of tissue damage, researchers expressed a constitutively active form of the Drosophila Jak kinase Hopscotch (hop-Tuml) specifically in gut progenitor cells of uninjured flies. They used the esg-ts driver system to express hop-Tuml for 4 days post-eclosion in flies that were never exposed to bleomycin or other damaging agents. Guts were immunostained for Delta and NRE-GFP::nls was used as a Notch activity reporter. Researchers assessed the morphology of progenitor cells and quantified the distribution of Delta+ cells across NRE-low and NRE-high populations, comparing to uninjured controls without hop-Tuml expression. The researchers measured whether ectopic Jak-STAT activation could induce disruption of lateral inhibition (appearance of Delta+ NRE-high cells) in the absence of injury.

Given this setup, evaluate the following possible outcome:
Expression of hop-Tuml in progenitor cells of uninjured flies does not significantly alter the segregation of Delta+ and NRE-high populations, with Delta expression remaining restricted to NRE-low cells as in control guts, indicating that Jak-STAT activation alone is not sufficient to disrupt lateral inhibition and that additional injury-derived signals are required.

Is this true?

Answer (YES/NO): NO